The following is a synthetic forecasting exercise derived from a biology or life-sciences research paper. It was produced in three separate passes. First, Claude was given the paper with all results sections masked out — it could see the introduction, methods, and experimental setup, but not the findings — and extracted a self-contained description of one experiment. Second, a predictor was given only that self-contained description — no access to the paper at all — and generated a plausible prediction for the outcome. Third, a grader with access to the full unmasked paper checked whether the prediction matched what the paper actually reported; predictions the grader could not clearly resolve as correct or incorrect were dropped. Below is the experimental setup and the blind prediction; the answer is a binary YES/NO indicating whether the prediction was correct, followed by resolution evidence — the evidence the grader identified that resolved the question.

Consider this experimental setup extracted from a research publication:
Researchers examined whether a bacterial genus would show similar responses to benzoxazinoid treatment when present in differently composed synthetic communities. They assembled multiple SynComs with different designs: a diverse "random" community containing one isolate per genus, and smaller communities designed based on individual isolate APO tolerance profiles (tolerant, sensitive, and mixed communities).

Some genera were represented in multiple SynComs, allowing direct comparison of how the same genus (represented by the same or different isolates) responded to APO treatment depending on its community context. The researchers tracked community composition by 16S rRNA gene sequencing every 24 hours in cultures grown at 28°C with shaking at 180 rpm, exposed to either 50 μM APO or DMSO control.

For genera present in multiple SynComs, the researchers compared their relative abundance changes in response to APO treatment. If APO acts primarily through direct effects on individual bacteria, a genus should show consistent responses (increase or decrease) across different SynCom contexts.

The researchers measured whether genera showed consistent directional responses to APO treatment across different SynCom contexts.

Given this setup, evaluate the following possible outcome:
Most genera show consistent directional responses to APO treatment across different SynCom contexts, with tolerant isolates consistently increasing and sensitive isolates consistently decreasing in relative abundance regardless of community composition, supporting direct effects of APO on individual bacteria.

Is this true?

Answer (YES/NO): NO